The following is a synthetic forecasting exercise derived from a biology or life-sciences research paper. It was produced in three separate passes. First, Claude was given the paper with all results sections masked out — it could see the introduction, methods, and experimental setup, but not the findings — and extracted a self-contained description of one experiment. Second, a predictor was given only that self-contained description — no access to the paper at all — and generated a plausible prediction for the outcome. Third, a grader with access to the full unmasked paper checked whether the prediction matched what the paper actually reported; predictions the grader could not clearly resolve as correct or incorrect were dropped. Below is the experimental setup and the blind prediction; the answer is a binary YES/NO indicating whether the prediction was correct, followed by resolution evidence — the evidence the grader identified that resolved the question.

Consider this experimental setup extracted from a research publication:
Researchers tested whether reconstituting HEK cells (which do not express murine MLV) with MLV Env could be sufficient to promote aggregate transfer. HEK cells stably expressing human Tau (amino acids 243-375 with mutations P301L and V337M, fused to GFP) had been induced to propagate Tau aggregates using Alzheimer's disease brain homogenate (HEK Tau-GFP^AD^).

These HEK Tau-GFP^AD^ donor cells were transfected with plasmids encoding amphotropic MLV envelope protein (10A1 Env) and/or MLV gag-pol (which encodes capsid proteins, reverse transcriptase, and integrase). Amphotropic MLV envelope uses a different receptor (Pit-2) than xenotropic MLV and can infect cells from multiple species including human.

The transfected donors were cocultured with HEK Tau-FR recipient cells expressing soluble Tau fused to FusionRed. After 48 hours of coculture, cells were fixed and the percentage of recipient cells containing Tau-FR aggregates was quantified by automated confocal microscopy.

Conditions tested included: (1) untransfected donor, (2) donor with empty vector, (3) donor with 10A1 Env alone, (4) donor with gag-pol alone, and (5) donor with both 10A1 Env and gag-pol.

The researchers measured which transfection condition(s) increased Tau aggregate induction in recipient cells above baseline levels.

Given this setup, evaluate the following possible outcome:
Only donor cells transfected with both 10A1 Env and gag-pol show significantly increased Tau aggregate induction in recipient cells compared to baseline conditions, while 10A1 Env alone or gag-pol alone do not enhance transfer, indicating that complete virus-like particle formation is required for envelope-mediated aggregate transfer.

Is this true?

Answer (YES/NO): NO